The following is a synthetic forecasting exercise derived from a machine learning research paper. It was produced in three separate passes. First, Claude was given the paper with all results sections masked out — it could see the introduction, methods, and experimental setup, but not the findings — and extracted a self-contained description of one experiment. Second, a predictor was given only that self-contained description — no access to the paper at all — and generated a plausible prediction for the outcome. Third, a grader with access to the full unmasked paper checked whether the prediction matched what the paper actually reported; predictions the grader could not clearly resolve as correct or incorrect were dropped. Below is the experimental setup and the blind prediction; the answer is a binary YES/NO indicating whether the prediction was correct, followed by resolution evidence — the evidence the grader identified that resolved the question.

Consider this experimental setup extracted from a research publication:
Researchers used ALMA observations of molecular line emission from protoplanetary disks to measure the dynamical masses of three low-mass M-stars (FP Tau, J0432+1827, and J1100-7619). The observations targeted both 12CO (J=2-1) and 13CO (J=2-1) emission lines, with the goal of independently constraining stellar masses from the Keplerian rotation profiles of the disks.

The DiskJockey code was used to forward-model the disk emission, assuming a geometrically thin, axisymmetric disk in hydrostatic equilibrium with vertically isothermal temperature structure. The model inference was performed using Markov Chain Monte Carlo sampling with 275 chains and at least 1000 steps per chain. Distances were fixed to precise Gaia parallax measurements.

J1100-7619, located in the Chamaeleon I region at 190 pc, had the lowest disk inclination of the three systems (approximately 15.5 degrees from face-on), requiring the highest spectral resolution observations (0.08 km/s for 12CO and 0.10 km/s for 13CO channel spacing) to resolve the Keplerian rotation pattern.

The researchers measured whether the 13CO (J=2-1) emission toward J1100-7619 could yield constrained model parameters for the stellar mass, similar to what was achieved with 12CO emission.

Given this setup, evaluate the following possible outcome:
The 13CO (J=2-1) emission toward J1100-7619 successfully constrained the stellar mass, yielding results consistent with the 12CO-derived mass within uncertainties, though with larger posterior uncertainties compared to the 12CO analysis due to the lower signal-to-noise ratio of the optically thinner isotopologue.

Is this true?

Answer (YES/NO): NO